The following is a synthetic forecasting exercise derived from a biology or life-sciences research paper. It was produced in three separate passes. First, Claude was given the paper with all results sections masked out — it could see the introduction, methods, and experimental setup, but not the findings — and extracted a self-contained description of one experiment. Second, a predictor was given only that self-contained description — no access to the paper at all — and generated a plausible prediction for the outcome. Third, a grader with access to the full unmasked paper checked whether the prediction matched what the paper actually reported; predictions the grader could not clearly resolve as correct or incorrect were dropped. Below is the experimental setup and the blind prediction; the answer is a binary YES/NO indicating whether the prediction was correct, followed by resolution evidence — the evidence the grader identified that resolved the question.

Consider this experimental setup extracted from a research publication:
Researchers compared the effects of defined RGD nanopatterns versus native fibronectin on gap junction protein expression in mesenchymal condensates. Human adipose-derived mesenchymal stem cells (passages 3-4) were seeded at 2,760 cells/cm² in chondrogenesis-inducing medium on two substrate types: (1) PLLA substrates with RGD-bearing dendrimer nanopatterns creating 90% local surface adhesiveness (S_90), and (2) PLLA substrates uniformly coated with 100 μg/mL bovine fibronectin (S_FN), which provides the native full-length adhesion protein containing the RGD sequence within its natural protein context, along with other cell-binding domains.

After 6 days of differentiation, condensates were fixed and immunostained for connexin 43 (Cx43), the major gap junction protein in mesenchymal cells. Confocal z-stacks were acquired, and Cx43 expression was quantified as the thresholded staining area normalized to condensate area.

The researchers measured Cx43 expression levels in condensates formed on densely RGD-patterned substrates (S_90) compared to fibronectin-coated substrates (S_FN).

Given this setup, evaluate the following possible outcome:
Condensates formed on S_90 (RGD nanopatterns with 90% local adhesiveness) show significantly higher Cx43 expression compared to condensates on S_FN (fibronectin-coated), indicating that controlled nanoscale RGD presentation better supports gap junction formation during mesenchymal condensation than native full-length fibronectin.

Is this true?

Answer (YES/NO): YES